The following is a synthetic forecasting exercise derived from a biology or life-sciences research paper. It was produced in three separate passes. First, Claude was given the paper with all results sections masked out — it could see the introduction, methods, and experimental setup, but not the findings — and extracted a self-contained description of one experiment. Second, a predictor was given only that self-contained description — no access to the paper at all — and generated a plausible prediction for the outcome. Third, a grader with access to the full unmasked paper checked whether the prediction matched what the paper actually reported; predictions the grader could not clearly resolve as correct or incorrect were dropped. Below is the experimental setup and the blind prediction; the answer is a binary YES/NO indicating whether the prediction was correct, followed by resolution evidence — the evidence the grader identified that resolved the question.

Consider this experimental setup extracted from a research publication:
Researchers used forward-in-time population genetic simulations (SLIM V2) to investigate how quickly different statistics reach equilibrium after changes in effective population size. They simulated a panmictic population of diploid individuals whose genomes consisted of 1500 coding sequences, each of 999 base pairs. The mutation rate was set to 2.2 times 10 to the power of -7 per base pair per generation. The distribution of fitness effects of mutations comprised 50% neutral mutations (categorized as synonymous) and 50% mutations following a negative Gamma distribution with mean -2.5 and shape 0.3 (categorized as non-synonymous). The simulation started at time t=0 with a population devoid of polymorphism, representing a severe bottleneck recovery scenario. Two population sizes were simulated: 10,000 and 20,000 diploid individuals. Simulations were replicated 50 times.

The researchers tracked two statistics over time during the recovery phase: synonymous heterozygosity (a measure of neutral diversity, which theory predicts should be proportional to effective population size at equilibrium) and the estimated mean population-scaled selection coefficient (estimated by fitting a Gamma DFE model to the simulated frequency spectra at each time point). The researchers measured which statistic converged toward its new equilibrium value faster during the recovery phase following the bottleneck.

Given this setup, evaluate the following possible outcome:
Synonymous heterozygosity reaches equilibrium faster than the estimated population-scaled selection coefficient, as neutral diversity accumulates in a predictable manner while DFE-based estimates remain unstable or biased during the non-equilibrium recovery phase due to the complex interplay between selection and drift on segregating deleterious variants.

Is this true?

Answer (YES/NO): NO